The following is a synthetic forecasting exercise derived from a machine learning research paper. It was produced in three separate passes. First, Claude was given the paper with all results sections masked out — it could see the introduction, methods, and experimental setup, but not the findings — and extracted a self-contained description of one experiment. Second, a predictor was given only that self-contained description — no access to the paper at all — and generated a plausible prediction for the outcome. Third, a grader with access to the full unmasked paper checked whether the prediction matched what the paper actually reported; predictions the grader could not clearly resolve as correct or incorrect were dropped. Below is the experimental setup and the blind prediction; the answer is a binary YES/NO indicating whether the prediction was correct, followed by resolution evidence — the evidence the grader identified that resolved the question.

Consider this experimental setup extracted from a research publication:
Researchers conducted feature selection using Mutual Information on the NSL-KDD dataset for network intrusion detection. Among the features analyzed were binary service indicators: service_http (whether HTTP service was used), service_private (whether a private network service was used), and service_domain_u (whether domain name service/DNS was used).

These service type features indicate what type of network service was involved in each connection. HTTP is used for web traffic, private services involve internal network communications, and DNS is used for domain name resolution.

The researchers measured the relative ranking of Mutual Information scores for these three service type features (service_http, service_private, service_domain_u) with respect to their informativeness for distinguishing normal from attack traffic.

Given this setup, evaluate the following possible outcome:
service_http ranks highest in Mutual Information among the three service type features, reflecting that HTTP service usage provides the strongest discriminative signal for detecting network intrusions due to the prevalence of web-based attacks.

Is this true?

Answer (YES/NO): YES